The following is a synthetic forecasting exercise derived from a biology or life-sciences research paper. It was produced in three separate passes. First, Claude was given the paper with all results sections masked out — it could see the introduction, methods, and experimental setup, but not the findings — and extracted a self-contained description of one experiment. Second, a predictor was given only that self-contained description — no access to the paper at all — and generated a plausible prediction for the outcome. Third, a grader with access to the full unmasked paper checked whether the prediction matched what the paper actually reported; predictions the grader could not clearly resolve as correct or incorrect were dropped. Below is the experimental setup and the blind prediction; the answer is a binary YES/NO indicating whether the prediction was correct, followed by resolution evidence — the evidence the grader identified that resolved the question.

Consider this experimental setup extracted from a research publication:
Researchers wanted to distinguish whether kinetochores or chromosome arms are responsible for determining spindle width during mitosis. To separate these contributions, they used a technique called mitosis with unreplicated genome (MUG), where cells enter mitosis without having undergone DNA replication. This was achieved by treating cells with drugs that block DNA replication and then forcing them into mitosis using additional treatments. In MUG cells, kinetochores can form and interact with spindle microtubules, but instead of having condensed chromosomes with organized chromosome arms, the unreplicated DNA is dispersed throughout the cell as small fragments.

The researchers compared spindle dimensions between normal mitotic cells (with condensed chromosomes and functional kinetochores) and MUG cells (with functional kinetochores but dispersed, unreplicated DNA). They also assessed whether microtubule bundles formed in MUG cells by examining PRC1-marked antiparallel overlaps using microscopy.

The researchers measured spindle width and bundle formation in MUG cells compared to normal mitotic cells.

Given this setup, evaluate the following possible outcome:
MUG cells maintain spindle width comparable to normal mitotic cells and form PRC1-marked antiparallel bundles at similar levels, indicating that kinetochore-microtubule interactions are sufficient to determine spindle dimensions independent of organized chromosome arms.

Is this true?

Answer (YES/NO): NO